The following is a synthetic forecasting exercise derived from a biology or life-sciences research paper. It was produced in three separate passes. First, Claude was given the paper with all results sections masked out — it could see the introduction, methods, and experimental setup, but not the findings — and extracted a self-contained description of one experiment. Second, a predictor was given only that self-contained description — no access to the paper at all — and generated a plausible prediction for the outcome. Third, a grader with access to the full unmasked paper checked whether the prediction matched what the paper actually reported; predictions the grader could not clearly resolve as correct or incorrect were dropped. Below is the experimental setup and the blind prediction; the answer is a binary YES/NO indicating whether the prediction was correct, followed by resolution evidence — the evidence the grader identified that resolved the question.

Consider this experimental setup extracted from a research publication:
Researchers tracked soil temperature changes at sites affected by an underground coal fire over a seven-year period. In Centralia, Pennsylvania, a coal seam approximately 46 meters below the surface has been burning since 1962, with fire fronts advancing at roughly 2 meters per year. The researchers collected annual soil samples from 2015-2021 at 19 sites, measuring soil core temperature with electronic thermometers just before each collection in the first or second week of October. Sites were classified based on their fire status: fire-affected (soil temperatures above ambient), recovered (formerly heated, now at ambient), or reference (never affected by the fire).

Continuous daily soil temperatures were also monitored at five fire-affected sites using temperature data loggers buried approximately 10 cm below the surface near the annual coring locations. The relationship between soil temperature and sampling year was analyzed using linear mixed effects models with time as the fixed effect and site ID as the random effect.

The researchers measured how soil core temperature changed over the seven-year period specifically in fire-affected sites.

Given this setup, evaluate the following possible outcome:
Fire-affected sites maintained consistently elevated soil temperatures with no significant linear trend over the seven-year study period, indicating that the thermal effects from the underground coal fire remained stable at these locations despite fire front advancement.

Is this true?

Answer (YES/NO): NO